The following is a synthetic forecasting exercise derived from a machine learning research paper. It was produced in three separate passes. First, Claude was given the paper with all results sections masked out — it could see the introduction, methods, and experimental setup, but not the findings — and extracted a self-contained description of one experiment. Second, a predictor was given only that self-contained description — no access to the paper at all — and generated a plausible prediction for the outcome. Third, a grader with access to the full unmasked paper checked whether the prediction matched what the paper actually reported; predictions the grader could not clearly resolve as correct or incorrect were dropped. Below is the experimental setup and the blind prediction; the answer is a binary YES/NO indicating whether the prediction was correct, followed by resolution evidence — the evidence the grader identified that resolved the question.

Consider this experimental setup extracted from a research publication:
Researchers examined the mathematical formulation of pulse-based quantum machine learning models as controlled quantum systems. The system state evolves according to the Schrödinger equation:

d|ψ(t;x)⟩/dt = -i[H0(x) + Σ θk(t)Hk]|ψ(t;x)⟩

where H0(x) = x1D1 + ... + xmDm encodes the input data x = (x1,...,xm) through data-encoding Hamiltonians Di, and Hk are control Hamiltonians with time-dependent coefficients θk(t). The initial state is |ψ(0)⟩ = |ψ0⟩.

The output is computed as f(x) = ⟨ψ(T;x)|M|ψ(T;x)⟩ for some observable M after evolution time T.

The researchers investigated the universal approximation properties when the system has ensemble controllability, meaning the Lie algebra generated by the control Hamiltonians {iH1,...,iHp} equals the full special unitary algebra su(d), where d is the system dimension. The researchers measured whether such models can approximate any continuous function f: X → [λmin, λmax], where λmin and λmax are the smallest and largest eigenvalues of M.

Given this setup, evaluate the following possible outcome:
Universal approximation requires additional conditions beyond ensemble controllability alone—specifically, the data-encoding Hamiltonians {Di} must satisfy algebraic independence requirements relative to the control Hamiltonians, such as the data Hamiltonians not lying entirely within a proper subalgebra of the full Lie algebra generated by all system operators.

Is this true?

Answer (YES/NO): NO